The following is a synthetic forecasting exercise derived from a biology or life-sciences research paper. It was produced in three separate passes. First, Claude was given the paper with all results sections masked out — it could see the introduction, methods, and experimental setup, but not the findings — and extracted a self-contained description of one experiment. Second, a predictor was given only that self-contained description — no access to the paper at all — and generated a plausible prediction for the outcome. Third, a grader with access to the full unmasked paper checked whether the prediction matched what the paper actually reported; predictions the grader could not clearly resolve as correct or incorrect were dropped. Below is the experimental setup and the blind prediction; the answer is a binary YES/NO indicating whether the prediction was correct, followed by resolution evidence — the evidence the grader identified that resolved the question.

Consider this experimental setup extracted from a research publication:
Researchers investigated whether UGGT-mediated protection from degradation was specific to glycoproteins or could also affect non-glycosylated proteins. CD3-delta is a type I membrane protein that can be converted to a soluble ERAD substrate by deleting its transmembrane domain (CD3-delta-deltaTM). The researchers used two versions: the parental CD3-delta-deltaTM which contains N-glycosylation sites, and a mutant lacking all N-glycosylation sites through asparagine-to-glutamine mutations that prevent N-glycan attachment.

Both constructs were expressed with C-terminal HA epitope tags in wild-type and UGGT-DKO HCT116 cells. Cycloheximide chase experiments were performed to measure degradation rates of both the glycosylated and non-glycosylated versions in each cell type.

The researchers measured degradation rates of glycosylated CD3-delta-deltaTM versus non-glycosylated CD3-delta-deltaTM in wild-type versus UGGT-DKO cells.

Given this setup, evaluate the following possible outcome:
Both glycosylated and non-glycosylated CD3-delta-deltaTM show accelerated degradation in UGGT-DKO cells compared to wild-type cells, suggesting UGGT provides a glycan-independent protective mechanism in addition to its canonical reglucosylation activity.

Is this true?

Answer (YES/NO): NO